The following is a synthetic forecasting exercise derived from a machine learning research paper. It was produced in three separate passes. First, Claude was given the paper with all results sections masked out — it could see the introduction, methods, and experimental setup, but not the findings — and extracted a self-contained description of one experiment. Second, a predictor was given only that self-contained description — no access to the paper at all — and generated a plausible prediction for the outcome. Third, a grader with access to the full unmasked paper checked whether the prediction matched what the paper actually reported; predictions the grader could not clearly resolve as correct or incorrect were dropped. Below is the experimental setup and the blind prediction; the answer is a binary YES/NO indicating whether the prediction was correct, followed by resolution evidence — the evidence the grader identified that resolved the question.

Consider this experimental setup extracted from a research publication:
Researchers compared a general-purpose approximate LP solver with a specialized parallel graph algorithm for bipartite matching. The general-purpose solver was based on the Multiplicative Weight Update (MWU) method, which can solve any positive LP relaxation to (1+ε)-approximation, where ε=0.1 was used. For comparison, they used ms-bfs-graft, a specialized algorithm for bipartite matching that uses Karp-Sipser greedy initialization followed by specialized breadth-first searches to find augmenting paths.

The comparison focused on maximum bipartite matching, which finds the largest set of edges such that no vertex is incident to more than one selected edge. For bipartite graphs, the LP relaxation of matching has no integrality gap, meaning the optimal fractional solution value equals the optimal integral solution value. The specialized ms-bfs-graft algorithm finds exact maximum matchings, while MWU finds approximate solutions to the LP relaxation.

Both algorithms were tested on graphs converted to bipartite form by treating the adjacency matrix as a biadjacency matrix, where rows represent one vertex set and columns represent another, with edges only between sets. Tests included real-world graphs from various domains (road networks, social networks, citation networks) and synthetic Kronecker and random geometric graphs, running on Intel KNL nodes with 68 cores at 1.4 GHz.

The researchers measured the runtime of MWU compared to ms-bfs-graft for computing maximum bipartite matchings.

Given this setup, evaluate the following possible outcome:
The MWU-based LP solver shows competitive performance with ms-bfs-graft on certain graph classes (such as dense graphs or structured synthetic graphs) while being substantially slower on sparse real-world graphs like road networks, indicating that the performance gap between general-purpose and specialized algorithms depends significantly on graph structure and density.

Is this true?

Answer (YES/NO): NO